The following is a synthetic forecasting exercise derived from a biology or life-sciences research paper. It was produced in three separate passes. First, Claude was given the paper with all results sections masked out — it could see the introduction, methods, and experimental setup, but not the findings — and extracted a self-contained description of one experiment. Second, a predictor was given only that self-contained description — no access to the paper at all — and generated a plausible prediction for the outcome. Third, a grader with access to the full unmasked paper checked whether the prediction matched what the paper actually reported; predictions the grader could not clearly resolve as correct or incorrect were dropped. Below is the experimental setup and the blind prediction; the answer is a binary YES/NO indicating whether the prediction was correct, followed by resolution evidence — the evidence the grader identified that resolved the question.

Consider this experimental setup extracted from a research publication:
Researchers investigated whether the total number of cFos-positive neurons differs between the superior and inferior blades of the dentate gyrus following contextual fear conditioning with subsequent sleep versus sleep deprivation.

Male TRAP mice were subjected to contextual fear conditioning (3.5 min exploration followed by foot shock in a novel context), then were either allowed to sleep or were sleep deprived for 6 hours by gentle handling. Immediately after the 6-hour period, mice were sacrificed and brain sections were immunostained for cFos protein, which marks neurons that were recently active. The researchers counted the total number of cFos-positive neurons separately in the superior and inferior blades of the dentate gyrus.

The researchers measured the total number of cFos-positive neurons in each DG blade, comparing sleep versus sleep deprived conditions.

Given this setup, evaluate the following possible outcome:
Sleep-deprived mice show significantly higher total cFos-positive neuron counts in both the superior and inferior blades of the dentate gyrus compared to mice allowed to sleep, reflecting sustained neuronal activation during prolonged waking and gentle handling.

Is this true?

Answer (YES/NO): NO